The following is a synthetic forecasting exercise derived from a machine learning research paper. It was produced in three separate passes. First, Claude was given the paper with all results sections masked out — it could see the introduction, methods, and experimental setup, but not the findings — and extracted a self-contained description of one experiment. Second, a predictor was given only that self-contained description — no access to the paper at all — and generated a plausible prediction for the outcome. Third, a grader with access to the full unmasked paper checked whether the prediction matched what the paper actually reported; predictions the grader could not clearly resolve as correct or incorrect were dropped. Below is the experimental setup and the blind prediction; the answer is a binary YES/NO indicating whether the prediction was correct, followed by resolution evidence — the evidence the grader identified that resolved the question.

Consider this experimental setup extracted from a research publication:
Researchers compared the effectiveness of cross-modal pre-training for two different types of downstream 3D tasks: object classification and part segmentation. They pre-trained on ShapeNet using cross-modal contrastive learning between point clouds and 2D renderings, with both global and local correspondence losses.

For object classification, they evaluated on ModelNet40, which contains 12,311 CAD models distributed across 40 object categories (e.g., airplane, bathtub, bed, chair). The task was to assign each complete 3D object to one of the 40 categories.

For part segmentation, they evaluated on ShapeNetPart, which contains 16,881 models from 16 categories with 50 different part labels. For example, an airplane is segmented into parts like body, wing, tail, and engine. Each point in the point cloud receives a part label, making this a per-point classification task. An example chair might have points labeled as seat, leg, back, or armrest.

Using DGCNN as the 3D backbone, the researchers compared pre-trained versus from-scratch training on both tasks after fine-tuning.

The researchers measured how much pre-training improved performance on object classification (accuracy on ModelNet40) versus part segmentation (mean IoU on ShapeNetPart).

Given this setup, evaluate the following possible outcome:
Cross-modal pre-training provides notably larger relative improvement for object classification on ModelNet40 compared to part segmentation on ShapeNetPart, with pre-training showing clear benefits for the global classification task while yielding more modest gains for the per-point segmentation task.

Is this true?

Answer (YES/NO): YES